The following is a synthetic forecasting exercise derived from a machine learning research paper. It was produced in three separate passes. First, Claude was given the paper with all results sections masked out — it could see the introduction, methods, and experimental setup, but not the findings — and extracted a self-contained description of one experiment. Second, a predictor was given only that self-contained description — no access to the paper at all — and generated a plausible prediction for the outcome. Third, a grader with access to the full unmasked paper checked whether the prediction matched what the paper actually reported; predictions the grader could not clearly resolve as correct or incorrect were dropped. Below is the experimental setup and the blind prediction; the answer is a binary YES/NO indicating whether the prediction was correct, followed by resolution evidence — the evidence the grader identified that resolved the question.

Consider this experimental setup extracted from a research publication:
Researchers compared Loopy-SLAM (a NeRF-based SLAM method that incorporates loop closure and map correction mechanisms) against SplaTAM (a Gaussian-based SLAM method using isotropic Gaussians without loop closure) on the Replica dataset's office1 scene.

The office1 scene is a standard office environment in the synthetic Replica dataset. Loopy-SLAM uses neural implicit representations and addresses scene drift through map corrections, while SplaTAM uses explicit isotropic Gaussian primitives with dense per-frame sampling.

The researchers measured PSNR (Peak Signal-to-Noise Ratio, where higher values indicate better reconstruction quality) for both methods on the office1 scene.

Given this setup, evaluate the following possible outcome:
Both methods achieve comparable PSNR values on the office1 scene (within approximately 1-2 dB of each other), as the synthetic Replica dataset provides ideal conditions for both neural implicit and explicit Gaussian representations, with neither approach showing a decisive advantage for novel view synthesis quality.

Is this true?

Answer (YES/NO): NO